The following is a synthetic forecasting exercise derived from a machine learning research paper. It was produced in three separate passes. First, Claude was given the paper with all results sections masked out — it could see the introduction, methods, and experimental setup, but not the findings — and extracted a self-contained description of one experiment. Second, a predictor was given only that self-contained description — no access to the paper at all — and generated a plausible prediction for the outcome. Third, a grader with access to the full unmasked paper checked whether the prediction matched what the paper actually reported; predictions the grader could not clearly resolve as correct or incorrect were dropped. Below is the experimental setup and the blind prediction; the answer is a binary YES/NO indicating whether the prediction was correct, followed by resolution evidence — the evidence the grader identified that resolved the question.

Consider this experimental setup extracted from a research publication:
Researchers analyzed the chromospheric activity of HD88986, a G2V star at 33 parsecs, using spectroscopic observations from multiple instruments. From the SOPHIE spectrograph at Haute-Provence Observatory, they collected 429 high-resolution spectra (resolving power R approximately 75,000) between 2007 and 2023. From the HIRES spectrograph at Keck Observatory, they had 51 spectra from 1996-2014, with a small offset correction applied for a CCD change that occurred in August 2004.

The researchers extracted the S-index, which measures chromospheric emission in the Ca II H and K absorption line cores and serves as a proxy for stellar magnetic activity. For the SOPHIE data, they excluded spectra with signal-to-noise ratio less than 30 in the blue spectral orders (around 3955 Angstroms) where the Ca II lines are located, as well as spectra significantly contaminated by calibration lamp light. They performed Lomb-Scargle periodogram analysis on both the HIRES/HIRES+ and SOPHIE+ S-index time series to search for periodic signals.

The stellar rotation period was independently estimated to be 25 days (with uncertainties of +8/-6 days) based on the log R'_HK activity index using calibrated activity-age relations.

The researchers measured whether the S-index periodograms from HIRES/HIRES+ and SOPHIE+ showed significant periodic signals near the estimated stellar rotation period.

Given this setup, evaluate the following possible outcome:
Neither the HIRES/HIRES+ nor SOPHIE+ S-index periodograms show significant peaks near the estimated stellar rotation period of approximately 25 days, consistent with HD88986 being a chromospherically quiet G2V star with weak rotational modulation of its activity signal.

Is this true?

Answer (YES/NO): NO